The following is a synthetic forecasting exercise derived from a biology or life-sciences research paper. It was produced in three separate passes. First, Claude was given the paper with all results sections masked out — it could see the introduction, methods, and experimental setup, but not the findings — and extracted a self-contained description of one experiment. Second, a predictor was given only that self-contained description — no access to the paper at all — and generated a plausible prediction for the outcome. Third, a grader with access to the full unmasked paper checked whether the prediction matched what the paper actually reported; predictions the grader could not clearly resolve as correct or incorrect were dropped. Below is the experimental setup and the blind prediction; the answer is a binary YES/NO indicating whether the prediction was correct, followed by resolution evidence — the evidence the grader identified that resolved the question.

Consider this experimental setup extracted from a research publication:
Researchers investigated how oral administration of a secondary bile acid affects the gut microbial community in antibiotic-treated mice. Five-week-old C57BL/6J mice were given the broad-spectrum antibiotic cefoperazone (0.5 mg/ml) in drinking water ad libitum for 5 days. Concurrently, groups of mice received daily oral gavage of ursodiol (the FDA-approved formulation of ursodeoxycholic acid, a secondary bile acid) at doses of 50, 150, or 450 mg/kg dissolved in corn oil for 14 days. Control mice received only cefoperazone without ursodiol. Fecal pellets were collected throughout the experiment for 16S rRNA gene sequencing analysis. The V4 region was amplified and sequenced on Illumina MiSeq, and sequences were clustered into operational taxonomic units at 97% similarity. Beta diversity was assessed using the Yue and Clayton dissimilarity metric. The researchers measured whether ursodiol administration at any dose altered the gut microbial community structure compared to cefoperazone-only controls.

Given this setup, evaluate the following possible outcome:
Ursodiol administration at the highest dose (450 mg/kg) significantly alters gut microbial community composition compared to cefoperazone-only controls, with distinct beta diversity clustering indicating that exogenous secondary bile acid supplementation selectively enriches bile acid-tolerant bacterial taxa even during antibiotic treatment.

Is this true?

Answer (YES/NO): NO